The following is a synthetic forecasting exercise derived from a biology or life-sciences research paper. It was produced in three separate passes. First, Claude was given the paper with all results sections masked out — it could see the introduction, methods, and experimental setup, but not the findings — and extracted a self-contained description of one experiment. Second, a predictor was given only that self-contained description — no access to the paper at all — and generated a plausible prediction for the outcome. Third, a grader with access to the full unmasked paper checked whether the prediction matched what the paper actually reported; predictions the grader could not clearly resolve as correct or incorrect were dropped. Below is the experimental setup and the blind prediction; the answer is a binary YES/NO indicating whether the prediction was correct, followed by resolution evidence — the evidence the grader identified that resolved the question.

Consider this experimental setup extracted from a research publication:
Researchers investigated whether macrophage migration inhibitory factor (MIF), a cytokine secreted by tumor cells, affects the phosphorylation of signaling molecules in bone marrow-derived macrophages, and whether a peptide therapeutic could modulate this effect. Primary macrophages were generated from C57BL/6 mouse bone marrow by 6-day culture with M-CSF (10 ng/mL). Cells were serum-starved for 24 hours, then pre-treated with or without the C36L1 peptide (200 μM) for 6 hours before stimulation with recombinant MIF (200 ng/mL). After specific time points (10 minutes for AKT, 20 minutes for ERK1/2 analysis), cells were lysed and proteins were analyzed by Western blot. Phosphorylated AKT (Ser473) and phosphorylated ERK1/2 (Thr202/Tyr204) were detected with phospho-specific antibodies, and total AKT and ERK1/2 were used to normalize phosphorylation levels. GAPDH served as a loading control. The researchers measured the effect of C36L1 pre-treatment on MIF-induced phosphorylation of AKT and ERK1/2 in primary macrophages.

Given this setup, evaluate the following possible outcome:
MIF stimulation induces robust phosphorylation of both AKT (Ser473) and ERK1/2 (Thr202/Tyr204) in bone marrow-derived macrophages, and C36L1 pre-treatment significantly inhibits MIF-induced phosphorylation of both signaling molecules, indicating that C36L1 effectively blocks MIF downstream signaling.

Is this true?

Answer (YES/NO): YES